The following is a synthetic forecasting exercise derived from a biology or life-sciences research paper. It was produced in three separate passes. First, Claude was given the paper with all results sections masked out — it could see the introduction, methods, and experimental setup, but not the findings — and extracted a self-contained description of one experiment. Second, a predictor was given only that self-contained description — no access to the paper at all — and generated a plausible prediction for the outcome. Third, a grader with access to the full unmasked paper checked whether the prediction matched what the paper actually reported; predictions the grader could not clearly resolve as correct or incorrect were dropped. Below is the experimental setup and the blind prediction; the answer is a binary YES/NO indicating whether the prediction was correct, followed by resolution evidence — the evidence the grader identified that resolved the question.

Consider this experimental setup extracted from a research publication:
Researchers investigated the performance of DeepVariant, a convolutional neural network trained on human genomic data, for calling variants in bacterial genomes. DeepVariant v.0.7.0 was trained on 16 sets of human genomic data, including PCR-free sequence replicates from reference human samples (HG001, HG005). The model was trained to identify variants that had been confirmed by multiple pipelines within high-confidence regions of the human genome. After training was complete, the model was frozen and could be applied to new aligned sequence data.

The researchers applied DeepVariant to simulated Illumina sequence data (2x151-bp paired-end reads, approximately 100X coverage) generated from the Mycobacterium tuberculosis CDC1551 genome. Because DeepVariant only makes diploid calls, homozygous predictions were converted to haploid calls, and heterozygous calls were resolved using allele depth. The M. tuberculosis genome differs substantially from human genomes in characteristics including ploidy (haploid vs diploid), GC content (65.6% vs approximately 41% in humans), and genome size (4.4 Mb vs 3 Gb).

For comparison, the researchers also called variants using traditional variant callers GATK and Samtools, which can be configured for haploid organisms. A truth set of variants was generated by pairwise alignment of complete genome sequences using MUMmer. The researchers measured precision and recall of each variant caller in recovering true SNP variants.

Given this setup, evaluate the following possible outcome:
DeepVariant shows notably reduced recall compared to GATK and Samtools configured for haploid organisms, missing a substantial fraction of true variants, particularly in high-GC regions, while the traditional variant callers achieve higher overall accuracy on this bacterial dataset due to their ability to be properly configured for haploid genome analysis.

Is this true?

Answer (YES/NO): NO